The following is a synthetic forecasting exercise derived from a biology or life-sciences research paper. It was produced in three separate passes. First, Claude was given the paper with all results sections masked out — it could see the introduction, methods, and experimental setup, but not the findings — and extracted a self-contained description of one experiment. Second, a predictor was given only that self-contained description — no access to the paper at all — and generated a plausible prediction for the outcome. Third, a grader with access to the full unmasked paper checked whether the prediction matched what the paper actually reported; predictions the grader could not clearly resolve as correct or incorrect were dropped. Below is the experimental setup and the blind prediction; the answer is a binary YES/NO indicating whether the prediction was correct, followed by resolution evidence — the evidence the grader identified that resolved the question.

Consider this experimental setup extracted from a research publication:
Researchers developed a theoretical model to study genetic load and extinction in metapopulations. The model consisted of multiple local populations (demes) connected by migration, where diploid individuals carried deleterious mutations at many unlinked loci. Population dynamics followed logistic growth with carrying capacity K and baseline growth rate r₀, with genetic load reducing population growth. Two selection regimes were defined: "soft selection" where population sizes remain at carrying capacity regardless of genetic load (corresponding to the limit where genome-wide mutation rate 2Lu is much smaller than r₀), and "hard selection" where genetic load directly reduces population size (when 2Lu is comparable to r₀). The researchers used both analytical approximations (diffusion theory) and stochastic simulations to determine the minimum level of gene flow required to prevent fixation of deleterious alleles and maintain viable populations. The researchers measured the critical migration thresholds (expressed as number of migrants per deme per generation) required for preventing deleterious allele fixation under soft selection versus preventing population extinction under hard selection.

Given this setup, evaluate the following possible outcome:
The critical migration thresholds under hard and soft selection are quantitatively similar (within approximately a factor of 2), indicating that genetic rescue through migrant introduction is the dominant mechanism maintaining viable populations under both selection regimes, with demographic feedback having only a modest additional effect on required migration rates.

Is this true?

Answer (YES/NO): NO